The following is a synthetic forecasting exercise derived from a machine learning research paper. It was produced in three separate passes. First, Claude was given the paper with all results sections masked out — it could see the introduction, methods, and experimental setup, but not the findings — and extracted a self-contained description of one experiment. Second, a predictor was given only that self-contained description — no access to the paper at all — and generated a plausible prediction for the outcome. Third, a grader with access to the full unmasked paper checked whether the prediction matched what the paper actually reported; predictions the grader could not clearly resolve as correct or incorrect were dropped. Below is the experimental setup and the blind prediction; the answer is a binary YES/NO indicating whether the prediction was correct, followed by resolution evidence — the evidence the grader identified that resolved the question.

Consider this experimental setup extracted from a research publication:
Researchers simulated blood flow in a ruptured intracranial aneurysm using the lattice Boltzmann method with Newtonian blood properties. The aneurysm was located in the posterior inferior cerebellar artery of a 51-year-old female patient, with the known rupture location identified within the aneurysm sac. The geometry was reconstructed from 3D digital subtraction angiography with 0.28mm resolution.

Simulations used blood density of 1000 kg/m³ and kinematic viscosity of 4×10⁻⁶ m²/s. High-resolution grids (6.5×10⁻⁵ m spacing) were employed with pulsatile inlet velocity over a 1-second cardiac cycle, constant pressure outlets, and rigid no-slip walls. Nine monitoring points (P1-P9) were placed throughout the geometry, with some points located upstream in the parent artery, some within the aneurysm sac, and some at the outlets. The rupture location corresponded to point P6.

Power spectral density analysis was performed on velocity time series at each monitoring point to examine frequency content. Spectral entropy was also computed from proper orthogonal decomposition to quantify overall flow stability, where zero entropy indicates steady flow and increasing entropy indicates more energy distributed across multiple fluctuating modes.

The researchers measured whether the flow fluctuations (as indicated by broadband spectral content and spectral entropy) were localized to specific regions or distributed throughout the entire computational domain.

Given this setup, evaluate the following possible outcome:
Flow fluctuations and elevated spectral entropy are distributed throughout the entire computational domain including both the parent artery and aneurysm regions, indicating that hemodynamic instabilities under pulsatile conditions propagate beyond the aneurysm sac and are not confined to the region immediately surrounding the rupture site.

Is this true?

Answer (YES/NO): NO